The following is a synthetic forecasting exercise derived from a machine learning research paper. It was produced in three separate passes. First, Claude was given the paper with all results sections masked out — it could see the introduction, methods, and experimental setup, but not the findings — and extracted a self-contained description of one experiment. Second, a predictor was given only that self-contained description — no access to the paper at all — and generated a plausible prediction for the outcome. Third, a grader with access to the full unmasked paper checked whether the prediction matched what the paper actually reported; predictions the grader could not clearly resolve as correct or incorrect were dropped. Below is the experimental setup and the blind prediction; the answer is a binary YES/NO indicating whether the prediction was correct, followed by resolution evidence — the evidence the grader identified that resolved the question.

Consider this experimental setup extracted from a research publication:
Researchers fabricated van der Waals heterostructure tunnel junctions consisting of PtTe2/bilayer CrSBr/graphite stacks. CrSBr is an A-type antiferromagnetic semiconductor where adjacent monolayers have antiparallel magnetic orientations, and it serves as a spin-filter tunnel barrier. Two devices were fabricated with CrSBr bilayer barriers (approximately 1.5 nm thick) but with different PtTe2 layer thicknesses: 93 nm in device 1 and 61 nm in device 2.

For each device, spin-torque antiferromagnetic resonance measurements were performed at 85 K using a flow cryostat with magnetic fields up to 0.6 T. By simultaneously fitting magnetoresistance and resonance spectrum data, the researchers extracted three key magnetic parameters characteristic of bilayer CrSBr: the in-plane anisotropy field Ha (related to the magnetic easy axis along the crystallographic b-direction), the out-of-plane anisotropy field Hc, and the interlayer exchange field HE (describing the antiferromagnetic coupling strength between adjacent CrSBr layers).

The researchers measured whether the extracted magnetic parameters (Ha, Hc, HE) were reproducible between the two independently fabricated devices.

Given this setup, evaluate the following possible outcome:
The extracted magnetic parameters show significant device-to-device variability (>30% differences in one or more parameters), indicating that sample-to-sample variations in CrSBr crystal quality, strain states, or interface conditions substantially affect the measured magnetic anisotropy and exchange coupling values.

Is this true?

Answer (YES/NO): NO